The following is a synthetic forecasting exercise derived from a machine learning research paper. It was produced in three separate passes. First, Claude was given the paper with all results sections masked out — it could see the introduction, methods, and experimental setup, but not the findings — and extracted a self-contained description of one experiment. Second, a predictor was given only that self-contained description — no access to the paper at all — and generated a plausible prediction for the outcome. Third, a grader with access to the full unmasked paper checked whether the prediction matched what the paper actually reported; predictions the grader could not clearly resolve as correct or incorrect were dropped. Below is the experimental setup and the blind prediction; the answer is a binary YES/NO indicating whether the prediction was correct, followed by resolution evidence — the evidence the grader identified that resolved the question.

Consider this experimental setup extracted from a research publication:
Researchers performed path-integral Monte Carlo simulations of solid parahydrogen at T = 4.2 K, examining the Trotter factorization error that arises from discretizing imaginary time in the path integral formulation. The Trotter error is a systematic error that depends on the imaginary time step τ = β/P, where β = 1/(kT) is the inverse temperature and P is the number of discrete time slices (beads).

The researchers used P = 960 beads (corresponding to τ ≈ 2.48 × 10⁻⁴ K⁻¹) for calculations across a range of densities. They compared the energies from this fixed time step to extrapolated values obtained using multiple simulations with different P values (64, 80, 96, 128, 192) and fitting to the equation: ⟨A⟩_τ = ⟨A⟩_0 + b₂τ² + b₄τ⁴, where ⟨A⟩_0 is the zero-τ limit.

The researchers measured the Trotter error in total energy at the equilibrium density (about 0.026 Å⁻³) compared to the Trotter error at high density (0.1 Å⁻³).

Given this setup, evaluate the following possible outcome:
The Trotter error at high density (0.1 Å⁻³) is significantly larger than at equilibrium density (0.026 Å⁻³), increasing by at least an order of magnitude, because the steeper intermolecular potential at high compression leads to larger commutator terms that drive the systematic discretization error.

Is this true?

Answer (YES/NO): YES